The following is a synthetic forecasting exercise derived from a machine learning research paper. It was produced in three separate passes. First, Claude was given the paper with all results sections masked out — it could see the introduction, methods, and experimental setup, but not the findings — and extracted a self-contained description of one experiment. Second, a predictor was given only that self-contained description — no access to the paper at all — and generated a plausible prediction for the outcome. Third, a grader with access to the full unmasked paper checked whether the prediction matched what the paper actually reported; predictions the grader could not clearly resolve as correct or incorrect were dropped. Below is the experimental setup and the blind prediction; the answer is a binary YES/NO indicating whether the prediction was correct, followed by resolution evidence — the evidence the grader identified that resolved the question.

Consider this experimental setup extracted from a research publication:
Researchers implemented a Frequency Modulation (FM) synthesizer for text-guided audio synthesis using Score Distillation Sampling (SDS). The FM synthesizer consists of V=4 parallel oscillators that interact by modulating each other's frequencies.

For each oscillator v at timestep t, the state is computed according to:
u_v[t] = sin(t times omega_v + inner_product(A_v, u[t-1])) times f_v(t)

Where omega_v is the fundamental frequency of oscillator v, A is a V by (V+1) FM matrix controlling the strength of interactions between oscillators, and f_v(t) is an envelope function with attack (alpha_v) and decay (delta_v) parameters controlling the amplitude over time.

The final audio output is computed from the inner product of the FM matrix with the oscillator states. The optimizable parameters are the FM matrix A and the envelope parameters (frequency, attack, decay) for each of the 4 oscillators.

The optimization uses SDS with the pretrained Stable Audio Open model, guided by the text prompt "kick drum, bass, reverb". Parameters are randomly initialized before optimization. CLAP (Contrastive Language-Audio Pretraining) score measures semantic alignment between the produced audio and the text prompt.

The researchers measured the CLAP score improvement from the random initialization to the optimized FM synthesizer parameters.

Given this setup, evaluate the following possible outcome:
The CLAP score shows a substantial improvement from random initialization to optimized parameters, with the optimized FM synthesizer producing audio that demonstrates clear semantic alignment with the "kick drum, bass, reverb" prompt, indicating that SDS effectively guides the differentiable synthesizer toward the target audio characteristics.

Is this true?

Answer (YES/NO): YES